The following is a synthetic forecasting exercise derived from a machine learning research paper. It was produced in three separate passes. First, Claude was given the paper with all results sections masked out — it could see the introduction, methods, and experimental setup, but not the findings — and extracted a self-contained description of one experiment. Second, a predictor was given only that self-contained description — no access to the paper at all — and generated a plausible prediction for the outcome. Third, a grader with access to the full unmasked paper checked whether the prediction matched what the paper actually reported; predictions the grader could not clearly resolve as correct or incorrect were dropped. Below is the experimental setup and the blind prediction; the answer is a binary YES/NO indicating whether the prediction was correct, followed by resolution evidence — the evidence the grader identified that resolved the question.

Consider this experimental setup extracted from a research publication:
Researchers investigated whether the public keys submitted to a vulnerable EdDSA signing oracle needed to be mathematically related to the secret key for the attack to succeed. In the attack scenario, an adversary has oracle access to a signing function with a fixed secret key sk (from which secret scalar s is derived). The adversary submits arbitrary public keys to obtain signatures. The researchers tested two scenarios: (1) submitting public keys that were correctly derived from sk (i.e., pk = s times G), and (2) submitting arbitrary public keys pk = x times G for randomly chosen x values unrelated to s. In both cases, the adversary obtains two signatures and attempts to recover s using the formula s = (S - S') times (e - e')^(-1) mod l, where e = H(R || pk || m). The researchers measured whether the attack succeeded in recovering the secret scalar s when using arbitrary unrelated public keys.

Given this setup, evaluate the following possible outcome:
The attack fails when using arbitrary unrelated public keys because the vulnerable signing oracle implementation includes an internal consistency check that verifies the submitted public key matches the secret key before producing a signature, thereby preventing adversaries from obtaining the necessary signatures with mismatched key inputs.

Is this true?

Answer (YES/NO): NO